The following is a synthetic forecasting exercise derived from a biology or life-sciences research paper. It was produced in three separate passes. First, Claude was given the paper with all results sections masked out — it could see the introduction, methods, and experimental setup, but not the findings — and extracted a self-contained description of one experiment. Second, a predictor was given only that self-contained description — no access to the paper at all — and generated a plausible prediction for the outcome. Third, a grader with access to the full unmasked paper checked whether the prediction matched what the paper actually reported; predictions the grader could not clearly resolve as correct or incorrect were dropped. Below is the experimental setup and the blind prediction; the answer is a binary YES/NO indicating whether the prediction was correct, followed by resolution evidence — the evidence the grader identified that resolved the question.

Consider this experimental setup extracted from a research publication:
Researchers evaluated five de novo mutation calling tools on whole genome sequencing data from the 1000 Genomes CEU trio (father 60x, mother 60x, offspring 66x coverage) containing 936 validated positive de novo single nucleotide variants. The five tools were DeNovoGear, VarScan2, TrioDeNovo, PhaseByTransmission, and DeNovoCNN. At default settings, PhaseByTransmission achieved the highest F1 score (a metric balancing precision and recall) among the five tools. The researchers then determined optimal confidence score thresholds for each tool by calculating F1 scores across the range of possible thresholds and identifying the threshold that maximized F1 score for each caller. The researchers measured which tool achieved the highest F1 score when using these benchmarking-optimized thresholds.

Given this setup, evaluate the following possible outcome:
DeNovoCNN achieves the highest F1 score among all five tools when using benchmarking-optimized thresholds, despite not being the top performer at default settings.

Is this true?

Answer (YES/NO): NO